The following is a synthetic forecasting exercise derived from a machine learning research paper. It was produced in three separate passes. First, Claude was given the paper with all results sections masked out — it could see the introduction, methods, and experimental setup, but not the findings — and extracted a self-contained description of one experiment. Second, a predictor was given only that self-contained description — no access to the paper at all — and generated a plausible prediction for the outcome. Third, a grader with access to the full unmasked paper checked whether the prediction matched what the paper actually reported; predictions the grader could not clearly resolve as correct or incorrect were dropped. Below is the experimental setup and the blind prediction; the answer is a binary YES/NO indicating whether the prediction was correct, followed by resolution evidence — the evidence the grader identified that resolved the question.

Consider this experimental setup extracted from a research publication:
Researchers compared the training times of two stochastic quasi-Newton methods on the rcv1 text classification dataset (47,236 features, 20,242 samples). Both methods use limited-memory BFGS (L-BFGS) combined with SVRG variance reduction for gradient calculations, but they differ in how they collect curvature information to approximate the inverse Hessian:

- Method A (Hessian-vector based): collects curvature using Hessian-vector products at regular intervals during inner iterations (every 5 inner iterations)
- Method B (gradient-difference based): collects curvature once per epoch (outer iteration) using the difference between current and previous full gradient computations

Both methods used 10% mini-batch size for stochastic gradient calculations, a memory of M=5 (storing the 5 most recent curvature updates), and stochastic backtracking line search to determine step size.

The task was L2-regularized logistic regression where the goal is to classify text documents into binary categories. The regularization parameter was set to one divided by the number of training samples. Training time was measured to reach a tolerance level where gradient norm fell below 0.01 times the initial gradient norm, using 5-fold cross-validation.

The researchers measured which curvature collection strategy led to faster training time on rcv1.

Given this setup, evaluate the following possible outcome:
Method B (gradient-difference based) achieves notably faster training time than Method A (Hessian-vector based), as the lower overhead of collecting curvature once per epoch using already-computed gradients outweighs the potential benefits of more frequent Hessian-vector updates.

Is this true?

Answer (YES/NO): YES